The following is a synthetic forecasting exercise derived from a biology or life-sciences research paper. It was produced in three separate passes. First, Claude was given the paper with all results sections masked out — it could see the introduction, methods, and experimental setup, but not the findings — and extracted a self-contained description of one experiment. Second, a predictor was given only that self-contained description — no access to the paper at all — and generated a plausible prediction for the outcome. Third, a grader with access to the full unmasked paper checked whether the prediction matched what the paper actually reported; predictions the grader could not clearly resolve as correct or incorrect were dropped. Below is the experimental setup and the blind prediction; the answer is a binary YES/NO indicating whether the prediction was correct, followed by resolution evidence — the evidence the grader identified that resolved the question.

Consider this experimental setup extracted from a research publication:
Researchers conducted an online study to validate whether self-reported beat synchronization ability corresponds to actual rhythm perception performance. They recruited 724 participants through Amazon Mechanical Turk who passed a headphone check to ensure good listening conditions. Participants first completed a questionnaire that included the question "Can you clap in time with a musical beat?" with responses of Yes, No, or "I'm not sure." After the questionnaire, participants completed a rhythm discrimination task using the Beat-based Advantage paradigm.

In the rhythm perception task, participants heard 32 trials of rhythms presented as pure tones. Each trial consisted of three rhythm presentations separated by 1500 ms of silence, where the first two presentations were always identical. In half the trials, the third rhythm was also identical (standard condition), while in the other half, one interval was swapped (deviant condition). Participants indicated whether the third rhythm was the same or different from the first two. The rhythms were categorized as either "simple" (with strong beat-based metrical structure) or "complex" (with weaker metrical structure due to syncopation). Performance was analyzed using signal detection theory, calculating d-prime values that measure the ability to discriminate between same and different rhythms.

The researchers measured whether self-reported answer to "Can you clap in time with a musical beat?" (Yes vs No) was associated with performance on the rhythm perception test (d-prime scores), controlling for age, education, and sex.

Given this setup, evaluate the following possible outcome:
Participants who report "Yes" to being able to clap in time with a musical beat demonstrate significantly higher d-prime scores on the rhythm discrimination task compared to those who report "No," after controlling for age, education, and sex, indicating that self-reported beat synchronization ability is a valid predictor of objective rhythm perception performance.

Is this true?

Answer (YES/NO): YES